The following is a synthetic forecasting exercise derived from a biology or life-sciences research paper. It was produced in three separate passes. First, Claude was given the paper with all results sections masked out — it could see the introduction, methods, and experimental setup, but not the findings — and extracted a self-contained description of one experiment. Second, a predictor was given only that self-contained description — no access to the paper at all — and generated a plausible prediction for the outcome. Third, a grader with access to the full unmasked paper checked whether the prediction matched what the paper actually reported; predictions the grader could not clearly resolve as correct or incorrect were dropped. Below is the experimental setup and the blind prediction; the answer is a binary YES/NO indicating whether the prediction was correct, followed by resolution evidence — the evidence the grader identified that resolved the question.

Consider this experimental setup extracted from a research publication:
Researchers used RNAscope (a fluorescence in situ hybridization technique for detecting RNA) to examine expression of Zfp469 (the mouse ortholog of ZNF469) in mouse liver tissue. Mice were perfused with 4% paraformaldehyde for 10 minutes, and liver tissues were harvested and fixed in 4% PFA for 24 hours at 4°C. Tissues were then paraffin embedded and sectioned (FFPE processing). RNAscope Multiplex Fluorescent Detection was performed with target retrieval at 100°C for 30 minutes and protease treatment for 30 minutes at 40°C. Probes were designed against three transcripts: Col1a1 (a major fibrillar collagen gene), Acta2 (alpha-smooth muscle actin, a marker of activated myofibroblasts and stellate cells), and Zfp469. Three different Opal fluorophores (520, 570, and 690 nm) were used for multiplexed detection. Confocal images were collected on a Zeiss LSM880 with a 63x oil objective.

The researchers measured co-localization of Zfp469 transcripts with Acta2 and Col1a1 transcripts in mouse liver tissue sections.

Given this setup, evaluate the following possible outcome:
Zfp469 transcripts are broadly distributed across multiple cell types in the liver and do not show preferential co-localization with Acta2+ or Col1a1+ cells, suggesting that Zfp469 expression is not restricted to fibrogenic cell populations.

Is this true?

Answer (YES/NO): NO